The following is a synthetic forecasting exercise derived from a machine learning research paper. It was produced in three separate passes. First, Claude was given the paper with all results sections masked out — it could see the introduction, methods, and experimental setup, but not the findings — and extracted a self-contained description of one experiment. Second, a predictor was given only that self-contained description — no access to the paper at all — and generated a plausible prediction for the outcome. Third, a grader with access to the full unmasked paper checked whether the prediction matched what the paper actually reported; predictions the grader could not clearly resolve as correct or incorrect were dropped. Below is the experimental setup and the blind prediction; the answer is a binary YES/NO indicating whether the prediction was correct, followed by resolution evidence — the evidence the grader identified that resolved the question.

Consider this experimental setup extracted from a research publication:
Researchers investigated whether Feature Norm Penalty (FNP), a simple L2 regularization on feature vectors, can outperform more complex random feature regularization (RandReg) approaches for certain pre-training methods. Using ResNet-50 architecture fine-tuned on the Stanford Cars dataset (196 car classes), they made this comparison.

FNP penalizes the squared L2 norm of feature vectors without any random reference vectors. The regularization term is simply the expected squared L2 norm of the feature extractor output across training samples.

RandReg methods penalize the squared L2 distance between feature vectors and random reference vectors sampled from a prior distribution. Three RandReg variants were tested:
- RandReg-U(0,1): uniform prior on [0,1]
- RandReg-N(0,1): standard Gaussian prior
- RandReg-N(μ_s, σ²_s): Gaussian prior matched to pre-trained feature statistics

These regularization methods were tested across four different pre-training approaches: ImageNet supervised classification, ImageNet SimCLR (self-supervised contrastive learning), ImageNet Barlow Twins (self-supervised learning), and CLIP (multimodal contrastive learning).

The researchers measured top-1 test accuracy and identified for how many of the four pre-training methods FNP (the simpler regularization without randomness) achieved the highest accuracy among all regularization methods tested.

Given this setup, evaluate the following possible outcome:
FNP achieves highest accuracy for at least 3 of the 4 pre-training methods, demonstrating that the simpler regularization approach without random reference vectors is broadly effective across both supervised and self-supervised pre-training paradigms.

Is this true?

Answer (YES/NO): NO